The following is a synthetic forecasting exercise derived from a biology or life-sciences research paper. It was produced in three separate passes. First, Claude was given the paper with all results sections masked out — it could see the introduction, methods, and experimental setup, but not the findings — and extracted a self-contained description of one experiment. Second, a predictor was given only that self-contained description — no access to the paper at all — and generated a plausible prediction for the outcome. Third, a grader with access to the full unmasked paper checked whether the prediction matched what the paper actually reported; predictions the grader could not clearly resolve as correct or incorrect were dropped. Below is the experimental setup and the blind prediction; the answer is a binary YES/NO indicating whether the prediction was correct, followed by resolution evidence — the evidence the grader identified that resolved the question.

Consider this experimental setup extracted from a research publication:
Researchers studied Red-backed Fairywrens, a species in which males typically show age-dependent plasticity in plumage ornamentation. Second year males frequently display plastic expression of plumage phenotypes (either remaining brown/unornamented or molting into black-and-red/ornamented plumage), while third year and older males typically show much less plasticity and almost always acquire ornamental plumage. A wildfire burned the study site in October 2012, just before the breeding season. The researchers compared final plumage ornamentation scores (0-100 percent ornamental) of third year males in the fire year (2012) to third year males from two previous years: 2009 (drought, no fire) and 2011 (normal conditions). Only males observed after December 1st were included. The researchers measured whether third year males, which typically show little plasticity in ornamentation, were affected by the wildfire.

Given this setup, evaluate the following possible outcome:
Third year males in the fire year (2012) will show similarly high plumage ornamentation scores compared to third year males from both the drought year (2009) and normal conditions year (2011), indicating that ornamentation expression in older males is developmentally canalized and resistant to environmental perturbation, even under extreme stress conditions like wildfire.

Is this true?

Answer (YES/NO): NO